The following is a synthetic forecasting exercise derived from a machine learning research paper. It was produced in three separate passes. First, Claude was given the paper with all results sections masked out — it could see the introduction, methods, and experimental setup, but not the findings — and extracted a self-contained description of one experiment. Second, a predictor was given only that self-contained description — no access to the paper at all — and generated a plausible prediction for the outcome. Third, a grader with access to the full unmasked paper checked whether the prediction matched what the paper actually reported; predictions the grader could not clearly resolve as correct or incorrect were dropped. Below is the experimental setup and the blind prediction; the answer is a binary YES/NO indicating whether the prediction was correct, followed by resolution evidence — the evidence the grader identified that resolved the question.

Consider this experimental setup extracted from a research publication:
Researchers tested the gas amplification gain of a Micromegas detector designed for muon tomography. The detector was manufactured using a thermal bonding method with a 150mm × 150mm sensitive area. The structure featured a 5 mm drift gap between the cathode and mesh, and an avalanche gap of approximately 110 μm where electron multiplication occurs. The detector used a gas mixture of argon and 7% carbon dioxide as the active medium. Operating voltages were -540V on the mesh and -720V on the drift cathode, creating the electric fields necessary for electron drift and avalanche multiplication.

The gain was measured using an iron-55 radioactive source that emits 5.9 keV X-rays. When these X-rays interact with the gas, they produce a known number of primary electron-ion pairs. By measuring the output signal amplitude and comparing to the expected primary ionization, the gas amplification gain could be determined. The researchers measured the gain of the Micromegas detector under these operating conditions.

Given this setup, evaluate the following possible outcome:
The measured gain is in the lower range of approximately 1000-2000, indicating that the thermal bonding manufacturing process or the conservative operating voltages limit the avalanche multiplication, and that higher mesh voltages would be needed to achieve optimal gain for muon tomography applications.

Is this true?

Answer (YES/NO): NO